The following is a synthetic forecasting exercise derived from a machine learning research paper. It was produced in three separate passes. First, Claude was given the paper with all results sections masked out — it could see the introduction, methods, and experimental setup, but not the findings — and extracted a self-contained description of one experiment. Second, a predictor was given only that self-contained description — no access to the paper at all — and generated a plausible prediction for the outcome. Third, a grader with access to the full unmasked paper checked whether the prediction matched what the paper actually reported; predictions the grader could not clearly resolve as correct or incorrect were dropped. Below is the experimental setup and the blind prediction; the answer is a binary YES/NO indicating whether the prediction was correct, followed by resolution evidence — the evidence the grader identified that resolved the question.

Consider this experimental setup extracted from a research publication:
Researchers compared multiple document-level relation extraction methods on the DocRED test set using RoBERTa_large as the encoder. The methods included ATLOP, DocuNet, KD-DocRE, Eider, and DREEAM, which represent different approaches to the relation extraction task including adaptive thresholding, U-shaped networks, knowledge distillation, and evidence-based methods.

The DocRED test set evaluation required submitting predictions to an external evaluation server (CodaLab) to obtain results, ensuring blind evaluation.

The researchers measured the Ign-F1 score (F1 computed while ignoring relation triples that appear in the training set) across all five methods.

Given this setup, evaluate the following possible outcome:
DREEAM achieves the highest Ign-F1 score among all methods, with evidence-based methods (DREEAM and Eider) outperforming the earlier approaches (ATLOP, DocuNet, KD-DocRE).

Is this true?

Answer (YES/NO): NO